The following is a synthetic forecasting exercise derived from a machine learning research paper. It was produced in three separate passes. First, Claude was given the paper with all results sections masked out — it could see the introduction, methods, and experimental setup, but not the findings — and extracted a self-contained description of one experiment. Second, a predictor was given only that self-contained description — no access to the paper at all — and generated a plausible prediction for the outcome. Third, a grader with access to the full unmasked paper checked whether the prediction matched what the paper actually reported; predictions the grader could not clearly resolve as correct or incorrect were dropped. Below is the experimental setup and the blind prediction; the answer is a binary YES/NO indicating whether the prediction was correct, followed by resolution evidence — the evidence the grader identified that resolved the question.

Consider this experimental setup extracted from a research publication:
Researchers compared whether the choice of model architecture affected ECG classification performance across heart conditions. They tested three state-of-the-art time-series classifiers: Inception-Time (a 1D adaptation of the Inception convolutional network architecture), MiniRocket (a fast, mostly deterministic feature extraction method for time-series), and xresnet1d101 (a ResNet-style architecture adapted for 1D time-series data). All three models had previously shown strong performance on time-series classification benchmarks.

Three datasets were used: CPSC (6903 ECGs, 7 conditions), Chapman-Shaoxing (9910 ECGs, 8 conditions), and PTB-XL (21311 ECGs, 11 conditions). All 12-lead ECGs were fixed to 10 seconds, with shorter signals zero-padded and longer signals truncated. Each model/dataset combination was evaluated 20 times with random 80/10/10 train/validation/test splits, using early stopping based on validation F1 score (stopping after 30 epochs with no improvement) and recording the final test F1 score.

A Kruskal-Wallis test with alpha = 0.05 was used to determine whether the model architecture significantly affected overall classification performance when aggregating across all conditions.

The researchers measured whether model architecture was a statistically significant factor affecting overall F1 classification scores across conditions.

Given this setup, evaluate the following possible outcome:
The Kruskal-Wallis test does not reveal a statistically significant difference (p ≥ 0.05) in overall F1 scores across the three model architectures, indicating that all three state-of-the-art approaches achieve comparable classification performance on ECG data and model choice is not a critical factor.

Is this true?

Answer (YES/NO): NO